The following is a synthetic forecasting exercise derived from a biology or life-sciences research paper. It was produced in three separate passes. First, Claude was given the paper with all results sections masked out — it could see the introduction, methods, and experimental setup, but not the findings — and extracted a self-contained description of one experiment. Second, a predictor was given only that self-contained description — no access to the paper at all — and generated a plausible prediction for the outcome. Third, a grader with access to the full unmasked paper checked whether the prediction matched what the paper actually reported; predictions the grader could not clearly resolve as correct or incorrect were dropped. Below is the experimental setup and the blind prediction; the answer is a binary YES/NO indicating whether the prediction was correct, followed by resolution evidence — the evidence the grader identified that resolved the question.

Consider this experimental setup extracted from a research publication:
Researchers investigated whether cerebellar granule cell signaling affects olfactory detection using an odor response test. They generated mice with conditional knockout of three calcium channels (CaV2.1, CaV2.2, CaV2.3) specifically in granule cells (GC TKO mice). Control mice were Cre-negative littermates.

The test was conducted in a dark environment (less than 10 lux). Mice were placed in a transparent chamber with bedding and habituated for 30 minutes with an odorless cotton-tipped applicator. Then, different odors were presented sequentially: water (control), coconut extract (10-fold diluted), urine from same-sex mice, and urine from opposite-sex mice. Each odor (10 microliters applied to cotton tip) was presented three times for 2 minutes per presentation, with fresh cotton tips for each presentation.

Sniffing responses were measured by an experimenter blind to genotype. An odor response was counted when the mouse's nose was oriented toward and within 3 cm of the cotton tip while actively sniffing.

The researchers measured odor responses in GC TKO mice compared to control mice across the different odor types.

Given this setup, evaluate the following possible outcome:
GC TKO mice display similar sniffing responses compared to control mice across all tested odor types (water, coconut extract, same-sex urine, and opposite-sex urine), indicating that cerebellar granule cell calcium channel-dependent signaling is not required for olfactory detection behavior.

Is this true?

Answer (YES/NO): YES